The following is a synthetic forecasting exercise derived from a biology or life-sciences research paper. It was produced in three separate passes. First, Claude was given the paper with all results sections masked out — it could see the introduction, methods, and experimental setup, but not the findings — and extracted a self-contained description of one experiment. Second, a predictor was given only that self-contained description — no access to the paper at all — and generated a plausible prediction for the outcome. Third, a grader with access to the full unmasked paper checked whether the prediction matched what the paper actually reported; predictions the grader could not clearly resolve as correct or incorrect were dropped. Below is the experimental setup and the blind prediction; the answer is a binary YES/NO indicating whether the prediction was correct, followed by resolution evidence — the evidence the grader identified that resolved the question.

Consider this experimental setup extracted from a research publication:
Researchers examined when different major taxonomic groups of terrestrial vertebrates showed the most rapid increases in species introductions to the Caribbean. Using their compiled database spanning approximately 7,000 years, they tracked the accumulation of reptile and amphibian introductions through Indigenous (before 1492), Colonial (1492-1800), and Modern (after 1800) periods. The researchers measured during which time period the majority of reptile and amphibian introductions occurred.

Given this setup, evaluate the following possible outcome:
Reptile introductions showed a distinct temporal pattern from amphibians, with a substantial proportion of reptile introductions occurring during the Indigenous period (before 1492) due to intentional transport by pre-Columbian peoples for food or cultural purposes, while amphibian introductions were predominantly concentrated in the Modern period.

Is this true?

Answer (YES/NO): NO